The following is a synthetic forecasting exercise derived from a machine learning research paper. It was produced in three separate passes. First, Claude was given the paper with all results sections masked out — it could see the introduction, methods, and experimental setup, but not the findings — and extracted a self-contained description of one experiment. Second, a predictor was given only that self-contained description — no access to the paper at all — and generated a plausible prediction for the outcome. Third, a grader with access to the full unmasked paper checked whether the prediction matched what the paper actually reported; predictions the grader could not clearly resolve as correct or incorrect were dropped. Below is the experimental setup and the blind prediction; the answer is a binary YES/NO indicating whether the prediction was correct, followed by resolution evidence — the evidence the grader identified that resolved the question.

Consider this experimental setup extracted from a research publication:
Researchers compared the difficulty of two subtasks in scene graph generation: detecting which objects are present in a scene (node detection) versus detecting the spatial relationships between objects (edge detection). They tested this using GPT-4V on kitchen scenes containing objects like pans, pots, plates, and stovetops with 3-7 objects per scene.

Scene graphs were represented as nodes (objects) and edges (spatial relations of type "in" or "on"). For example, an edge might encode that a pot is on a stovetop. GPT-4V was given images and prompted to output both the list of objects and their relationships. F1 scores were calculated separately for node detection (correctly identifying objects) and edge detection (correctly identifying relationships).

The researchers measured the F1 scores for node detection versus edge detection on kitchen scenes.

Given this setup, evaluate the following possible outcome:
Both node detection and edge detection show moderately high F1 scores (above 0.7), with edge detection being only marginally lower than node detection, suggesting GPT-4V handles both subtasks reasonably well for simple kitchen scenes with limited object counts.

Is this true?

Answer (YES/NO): NO